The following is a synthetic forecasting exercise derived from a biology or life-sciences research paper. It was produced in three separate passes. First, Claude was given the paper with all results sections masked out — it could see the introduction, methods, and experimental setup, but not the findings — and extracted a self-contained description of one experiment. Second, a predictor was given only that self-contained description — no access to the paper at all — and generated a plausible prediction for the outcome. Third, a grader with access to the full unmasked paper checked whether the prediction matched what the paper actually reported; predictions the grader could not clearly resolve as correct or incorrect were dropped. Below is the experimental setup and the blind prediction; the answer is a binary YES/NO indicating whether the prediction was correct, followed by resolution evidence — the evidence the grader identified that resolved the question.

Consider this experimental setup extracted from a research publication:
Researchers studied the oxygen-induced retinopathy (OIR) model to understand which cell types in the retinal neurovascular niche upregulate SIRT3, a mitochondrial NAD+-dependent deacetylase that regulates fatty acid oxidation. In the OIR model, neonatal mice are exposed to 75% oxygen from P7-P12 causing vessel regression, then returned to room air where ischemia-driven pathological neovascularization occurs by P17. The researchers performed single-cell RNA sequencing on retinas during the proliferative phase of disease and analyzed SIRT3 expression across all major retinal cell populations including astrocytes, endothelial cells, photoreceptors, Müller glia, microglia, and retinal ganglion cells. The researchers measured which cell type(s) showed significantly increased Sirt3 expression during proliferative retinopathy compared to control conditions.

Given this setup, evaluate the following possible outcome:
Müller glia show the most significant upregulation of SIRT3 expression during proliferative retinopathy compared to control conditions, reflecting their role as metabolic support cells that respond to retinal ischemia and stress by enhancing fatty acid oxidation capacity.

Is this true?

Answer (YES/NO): NO